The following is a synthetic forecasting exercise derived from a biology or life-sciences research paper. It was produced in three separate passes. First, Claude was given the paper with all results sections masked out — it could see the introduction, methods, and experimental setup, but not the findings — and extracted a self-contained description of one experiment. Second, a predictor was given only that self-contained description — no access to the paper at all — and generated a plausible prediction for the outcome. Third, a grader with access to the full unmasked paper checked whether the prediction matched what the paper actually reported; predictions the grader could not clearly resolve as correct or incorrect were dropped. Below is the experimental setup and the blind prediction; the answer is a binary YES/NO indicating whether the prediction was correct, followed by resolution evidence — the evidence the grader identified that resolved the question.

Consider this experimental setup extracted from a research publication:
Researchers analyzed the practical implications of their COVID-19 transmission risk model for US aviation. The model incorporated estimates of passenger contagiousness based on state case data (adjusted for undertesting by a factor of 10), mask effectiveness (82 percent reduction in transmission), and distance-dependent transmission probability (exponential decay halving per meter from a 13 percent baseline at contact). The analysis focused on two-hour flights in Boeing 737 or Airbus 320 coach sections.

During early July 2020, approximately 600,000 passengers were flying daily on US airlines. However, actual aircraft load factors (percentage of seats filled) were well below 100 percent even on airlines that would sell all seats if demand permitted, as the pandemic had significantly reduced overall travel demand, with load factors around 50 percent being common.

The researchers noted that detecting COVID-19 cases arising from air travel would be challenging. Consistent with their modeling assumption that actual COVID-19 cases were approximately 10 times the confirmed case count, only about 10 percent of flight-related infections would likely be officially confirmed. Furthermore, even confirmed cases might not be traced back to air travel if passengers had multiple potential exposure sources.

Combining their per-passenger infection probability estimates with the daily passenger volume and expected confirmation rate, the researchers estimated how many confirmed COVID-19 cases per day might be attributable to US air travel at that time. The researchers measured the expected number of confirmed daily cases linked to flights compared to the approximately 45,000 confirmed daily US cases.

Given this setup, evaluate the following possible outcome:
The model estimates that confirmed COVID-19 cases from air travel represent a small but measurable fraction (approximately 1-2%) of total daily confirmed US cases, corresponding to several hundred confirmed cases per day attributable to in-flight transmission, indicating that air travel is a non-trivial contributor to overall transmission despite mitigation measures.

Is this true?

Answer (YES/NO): NO